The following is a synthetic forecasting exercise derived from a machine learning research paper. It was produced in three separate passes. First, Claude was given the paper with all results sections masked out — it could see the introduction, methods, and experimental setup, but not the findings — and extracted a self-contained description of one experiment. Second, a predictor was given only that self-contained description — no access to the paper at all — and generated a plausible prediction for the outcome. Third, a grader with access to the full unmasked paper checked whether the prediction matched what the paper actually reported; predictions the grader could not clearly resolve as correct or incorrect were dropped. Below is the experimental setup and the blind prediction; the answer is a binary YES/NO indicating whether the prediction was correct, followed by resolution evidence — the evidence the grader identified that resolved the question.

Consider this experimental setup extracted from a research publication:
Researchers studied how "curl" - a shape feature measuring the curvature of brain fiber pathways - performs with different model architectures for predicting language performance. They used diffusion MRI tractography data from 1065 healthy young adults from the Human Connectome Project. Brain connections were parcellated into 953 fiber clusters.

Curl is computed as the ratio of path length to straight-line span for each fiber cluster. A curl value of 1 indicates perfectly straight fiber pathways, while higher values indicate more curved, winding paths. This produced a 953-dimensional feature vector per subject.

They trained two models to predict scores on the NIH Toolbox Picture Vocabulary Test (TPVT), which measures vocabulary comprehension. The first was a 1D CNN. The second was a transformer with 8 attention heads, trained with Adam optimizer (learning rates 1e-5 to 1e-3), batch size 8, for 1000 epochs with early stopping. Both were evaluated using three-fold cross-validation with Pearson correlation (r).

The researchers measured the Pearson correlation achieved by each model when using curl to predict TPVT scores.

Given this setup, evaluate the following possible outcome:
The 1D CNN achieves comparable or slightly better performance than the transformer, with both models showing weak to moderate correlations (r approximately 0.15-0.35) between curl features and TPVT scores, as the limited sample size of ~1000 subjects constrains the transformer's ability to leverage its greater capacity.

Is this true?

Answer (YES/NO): NO